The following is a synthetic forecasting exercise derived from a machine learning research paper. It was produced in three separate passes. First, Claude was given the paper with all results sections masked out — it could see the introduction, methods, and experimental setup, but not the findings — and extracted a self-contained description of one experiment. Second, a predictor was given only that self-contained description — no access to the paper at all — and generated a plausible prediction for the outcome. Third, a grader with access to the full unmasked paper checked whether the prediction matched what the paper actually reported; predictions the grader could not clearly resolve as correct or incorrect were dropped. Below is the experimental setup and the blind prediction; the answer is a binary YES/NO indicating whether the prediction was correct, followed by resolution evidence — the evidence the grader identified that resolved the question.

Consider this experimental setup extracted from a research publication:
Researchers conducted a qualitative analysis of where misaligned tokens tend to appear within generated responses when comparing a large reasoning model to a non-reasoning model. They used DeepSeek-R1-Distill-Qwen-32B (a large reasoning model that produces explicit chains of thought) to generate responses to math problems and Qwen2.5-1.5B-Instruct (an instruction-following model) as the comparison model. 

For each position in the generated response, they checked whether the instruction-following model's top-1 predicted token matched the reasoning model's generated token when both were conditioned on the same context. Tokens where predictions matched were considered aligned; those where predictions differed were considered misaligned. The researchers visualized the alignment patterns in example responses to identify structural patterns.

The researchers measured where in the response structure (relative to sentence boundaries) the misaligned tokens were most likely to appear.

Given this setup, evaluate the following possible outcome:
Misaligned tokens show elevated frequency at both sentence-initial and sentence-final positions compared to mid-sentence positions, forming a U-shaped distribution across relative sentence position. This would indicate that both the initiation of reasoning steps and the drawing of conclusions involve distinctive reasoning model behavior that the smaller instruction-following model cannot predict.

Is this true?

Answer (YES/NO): NO